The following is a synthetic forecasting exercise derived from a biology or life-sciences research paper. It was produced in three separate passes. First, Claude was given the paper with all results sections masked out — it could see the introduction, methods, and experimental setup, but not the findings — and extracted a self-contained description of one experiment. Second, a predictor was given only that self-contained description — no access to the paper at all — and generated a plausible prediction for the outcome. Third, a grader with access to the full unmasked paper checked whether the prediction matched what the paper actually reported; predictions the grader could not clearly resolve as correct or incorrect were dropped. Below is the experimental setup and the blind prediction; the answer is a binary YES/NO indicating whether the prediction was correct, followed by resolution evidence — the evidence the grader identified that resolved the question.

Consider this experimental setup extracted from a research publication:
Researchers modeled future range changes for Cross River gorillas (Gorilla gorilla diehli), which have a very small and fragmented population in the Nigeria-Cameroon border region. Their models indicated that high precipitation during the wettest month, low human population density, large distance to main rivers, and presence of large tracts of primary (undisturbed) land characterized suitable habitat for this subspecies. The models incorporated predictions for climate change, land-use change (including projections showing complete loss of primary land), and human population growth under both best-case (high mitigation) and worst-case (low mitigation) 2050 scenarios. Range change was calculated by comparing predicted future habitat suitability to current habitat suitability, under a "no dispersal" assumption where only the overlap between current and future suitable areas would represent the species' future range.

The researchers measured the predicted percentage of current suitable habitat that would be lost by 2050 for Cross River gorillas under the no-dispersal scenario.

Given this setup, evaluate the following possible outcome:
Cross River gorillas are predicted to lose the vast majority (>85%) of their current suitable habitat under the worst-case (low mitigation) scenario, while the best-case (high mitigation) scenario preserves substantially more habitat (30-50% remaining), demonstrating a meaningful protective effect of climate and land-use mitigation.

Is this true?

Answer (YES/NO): NO